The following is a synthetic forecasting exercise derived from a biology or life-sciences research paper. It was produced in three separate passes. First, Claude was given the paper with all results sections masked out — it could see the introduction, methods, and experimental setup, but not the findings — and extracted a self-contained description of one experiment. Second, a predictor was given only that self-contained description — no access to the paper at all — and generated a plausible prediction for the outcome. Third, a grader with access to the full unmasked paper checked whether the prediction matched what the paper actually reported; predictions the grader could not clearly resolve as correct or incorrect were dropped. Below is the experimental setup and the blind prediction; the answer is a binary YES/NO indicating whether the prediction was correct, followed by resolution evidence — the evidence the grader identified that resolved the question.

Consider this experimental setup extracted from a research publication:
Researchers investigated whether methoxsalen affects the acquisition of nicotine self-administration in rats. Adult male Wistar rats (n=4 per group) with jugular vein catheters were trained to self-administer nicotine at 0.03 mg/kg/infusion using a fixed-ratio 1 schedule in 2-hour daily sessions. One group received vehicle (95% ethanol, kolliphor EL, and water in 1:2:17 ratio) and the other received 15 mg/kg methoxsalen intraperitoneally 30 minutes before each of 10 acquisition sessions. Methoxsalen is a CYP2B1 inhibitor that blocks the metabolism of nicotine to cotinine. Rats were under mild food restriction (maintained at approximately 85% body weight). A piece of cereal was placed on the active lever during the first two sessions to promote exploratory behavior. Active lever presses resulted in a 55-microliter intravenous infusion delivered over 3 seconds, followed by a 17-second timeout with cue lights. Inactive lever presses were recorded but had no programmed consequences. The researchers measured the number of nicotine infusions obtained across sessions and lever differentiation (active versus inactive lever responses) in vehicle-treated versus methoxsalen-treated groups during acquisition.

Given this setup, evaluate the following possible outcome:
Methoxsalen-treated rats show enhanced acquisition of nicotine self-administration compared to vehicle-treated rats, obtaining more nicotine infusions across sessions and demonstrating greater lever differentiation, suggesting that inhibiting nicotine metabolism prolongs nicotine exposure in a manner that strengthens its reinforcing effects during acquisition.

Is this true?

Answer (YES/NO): NO